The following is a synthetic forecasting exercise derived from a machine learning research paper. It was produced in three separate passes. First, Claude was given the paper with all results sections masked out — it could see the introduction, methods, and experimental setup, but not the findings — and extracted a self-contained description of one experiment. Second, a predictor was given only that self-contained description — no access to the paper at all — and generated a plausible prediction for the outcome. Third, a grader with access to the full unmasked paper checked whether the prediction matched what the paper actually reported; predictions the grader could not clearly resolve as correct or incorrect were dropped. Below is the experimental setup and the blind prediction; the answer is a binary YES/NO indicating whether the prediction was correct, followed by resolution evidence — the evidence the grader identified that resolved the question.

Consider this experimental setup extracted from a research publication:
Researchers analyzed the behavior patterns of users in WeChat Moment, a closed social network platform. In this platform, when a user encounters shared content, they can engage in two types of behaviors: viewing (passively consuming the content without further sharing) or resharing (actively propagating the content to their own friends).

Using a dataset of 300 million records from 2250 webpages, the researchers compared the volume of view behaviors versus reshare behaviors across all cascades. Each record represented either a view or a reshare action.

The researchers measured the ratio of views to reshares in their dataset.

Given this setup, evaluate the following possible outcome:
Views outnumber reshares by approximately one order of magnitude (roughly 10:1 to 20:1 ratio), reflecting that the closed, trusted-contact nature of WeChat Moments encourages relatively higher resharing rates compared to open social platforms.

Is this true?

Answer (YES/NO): NO